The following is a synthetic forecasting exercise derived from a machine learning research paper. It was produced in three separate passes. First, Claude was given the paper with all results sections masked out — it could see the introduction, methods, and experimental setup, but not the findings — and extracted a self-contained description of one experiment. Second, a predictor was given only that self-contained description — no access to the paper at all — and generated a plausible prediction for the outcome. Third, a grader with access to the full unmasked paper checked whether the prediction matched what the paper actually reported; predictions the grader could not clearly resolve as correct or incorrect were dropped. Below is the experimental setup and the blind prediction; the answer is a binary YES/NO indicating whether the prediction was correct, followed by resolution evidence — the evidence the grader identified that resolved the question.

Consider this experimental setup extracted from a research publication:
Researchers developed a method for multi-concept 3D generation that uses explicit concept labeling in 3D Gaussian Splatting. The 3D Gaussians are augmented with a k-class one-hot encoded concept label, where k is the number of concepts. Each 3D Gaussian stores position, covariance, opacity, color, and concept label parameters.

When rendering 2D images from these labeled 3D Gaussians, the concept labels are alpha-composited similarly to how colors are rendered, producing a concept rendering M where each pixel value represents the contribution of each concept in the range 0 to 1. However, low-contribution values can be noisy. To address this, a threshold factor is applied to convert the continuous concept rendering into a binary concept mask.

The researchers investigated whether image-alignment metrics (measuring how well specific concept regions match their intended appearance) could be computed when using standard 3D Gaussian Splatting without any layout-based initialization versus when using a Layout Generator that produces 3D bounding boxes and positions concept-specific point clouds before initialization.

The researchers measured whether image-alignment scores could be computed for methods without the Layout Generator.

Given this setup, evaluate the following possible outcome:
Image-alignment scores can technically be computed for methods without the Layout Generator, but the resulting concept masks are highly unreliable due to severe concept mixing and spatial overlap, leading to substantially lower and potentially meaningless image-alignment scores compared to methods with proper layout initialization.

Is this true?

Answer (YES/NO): NO